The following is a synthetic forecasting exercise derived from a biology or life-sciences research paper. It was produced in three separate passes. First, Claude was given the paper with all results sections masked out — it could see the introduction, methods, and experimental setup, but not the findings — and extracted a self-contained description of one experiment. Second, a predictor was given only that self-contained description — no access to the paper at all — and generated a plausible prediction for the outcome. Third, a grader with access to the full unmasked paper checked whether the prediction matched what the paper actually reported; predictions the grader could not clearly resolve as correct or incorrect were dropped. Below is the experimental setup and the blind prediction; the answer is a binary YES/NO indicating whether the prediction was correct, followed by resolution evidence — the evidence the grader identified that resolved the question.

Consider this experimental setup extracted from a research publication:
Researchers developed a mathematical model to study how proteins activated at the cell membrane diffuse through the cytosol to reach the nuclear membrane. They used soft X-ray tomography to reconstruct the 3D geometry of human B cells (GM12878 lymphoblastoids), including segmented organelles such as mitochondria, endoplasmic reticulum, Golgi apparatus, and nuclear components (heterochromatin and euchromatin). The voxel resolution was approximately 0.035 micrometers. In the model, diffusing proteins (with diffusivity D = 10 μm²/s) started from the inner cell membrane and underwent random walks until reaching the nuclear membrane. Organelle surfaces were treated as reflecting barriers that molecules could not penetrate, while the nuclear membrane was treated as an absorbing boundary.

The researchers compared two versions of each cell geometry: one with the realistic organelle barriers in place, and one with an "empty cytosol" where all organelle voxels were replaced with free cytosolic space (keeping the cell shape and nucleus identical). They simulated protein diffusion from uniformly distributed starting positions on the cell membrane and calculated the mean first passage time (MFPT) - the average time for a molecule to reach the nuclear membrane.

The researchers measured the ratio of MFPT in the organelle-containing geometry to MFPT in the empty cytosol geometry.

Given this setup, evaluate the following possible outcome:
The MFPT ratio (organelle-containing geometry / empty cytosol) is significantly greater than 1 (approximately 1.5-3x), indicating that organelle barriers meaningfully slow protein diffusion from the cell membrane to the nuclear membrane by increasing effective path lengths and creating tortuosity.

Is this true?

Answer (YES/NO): YES